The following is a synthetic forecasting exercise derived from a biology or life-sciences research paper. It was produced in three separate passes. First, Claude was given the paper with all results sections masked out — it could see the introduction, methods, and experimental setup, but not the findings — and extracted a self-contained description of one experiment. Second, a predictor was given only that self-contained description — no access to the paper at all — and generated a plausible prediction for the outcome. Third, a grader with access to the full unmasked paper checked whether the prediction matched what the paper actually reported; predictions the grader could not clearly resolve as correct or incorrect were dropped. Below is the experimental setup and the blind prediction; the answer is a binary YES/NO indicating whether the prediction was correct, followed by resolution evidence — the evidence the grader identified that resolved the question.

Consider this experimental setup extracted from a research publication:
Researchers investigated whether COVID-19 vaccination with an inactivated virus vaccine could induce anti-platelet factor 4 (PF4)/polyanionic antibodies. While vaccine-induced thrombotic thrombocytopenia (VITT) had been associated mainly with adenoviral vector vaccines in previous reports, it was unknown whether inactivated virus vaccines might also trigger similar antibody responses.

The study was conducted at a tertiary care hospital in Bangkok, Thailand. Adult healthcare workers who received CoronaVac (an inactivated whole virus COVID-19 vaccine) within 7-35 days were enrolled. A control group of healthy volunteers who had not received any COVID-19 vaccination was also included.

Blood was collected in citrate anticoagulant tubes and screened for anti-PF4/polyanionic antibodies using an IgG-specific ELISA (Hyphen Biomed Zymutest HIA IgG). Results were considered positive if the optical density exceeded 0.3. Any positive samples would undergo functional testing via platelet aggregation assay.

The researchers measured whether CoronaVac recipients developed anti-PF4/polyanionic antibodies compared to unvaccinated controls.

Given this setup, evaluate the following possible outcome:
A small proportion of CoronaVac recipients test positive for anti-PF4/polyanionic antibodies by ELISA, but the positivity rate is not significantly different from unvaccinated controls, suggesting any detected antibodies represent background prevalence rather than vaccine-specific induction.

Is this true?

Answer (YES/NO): NO